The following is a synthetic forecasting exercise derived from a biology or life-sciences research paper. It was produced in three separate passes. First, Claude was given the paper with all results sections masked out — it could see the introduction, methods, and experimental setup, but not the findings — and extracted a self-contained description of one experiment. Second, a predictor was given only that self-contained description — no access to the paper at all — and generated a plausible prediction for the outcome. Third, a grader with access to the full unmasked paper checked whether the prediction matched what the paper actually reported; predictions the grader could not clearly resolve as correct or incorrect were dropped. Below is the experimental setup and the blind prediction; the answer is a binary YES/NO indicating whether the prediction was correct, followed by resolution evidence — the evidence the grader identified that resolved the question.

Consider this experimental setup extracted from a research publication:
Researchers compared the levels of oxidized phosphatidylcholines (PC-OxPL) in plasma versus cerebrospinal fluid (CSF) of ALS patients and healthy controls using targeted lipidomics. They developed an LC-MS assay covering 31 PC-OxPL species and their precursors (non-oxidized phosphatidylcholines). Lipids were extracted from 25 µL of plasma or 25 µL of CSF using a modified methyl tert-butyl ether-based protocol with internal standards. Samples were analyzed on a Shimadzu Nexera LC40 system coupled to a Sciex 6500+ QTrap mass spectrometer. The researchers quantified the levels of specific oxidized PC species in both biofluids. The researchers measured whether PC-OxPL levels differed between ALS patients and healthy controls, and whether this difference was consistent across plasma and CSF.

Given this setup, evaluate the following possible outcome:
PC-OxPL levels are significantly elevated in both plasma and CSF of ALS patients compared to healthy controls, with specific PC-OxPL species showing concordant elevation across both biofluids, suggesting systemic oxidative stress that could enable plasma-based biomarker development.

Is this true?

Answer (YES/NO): NO